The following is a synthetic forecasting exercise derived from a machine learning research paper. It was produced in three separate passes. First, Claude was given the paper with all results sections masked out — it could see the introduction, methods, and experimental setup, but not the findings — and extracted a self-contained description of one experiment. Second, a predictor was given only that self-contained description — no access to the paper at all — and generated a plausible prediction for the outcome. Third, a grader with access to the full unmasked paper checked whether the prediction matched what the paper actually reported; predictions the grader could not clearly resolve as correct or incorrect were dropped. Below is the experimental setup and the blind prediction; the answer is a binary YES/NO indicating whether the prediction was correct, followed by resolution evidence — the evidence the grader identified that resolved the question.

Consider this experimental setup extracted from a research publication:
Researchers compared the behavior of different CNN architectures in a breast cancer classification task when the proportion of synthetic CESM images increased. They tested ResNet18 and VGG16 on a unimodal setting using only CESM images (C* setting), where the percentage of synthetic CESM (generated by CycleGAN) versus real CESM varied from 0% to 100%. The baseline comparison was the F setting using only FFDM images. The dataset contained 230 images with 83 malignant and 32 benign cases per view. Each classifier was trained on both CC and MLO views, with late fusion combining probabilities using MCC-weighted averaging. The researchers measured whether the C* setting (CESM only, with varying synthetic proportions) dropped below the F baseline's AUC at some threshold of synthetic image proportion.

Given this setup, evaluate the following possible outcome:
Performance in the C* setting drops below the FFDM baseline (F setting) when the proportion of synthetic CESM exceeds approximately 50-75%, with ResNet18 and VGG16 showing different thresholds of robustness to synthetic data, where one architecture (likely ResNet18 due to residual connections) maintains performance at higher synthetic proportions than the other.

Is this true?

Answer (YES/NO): NO